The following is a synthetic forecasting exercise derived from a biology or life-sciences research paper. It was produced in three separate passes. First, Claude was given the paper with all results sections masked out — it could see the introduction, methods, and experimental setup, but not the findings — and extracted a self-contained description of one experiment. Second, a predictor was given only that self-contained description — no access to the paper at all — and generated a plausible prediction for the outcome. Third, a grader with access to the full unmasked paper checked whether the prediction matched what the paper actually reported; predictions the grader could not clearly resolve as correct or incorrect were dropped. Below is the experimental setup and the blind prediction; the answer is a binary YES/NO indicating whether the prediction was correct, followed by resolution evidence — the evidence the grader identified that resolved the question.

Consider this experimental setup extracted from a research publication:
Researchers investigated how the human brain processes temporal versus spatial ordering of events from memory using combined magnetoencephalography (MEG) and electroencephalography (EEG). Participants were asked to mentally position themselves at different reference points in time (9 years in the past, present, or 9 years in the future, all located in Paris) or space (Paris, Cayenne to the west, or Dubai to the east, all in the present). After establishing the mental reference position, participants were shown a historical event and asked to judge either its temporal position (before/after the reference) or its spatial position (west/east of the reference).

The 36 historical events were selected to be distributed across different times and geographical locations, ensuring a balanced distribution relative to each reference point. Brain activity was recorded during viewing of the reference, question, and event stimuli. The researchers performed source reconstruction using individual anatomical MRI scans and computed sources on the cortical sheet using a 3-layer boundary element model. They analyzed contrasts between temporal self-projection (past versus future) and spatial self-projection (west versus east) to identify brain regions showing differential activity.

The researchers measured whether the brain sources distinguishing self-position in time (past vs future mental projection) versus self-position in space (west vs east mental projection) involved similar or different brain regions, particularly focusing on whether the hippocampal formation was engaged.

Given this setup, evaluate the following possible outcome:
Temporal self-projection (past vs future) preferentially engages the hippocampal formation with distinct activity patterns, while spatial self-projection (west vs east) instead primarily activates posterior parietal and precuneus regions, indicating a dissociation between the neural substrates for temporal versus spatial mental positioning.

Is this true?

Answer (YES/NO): NO